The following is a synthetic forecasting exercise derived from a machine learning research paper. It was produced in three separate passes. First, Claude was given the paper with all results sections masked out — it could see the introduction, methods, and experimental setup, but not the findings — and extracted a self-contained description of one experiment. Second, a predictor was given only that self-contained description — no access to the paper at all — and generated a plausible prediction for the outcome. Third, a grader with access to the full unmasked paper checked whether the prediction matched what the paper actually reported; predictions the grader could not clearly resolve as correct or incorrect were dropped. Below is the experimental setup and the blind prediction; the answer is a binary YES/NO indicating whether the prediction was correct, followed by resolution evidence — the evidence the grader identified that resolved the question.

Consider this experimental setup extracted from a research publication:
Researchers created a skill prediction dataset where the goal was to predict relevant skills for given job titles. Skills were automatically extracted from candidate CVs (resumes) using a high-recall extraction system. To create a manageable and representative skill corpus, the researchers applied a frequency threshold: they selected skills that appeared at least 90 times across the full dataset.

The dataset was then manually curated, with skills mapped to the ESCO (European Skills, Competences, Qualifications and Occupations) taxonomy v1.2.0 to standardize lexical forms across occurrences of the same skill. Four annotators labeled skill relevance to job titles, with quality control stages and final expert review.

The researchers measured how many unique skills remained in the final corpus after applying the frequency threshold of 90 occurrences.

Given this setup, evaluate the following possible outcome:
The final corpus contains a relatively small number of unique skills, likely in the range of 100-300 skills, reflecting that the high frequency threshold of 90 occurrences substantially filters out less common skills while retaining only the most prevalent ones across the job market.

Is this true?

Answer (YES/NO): NO